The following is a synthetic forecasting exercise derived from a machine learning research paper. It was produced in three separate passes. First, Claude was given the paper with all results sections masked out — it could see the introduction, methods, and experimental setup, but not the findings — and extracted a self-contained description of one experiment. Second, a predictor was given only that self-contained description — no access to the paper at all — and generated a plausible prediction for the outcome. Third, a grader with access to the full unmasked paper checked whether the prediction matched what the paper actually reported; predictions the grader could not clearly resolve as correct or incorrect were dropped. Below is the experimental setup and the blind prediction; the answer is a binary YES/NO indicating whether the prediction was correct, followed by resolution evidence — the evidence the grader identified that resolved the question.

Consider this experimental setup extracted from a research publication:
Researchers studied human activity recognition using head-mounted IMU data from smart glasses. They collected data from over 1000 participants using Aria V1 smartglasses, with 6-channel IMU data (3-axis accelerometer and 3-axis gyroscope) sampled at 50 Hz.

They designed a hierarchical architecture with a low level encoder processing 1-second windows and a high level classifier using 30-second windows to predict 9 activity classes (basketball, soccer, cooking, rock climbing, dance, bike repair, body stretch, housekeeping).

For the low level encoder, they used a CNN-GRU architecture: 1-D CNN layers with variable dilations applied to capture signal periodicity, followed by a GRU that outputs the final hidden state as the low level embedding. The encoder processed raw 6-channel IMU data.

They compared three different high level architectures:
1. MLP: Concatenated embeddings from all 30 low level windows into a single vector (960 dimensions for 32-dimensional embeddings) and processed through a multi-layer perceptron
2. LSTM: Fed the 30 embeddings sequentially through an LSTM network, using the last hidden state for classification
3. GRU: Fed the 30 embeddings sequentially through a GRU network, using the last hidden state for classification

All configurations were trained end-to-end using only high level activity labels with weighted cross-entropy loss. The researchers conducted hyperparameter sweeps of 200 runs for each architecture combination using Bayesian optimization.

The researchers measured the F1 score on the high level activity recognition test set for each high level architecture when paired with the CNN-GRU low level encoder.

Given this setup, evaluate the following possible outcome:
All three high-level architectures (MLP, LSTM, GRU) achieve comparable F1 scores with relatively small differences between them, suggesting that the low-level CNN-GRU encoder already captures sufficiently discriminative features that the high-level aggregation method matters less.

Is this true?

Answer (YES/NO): NO